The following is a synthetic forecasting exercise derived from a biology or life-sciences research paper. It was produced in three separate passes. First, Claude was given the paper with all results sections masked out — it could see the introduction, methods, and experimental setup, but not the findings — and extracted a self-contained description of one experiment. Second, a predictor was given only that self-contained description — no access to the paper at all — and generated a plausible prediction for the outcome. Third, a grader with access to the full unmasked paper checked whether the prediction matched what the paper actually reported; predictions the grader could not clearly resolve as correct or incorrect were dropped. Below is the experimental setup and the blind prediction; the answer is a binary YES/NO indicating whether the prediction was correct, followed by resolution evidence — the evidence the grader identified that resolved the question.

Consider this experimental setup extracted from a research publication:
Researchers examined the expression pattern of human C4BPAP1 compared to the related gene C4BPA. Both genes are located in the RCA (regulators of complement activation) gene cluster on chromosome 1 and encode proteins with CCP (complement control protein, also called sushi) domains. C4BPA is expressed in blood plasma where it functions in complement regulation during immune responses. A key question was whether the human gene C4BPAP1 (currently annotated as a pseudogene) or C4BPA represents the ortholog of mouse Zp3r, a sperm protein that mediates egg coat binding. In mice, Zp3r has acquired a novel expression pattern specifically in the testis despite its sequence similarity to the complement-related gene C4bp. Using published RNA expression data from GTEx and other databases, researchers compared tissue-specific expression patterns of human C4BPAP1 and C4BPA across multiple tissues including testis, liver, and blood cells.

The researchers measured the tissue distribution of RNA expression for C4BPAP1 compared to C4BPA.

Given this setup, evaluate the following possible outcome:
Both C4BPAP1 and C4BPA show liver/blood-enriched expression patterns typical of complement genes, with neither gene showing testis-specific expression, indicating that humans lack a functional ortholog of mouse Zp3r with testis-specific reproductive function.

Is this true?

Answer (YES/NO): NO